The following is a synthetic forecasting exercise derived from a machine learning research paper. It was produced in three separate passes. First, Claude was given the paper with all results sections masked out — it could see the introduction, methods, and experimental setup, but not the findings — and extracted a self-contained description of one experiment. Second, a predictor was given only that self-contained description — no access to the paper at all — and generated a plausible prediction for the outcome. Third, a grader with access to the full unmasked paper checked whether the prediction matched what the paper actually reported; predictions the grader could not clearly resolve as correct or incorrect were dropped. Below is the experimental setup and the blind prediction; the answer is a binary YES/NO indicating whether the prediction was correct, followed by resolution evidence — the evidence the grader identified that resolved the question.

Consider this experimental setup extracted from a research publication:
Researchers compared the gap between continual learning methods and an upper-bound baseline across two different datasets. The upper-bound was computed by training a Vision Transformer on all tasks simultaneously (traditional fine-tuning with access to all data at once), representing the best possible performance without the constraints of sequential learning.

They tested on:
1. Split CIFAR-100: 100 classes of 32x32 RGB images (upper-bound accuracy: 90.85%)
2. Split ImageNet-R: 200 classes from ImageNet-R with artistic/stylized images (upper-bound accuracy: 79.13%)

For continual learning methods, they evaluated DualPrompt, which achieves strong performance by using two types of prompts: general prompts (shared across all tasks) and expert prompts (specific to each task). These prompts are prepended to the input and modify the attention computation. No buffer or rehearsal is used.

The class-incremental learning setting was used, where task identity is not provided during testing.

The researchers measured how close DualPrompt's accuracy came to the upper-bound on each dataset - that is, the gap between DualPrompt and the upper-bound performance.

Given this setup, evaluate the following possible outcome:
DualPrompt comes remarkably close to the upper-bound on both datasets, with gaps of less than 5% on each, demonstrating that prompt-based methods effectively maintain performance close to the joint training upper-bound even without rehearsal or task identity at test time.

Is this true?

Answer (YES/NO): NO